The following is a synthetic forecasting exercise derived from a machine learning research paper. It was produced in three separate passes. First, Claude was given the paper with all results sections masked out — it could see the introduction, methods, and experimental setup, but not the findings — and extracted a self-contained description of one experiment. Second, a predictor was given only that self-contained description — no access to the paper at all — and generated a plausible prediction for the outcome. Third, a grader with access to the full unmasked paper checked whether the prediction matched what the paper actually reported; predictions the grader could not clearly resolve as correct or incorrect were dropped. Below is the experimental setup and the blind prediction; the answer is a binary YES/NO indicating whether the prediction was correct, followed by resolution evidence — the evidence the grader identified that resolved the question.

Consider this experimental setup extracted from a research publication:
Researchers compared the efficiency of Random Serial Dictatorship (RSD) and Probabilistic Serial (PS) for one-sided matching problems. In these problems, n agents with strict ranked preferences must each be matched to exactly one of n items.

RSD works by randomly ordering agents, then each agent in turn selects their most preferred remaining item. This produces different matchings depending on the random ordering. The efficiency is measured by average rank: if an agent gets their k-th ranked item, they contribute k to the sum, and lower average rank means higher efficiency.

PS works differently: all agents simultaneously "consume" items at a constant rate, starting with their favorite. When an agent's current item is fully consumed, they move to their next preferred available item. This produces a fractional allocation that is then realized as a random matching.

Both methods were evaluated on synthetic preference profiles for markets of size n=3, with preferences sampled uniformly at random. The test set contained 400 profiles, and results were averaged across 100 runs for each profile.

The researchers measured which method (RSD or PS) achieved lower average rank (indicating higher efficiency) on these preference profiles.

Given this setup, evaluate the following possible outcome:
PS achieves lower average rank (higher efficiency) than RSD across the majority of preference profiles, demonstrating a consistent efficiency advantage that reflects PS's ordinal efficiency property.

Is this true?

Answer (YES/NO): YES